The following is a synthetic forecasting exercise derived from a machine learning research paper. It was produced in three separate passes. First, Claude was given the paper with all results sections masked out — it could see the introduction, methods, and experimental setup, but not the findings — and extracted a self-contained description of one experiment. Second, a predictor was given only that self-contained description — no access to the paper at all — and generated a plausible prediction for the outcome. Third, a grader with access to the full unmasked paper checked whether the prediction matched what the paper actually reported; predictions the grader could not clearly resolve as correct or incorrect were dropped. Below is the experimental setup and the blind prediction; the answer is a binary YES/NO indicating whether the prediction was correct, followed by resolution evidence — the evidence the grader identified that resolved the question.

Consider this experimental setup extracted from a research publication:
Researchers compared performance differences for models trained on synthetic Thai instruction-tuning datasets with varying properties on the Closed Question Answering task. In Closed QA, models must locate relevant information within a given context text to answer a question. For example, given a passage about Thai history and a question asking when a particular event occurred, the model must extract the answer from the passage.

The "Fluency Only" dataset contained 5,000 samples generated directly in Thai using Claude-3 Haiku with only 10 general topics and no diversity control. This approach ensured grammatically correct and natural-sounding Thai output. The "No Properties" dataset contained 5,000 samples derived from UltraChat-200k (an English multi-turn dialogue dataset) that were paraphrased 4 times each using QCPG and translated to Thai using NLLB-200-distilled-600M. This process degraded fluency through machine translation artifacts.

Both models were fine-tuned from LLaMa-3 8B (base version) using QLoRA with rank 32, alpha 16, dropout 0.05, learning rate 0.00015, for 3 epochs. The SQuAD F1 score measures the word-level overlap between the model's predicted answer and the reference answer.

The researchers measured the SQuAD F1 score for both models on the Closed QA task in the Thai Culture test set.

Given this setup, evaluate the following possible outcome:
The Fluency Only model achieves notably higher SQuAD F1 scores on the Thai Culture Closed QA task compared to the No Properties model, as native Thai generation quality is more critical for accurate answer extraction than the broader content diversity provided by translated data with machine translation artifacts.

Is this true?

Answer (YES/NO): YES